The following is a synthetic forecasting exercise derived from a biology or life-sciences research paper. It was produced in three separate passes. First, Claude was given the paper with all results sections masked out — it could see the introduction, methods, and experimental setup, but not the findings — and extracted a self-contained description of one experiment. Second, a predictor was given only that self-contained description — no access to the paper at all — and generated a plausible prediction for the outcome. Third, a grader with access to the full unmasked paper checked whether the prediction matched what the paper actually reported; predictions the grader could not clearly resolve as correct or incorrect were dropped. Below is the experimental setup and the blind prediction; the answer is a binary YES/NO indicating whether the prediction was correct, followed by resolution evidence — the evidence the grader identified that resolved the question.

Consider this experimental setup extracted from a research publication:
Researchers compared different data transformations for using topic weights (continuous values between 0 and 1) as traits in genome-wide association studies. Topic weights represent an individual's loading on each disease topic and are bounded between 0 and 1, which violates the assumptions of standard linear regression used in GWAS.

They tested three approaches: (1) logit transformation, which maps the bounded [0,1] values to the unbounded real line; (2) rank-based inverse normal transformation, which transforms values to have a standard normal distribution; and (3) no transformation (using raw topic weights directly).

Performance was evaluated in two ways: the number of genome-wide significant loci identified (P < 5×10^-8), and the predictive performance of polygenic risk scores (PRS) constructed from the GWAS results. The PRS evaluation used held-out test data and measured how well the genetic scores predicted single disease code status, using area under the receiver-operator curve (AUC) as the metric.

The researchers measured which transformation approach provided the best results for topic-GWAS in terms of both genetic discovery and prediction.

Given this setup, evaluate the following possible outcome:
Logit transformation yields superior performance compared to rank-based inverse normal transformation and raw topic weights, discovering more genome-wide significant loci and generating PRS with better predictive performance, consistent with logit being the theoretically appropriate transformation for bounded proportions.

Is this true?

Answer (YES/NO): YES